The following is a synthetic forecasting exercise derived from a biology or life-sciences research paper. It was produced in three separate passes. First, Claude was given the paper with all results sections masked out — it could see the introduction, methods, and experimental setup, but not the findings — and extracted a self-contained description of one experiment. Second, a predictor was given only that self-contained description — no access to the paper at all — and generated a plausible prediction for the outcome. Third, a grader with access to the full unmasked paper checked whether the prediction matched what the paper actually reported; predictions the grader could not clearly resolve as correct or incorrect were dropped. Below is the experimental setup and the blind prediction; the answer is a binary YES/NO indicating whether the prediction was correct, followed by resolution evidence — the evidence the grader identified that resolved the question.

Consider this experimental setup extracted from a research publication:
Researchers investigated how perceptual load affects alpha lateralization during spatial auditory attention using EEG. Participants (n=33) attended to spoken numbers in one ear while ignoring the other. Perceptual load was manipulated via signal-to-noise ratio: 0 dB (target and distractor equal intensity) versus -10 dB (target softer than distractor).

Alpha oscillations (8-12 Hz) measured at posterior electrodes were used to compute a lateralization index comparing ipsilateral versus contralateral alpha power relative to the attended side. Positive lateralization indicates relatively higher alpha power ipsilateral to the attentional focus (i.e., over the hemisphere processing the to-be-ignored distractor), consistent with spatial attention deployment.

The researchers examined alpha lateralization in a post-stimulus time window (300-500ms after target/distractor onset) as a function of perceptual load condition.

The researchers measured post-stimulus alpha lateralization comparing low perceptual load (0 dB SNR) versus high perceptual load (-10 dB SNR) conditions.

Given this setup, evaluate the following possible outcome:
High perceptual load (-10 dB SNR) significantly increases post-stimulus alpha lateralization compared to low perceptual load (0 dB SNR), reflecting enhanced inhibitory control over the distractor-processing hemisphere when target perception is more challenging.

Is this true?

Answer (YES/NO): NO